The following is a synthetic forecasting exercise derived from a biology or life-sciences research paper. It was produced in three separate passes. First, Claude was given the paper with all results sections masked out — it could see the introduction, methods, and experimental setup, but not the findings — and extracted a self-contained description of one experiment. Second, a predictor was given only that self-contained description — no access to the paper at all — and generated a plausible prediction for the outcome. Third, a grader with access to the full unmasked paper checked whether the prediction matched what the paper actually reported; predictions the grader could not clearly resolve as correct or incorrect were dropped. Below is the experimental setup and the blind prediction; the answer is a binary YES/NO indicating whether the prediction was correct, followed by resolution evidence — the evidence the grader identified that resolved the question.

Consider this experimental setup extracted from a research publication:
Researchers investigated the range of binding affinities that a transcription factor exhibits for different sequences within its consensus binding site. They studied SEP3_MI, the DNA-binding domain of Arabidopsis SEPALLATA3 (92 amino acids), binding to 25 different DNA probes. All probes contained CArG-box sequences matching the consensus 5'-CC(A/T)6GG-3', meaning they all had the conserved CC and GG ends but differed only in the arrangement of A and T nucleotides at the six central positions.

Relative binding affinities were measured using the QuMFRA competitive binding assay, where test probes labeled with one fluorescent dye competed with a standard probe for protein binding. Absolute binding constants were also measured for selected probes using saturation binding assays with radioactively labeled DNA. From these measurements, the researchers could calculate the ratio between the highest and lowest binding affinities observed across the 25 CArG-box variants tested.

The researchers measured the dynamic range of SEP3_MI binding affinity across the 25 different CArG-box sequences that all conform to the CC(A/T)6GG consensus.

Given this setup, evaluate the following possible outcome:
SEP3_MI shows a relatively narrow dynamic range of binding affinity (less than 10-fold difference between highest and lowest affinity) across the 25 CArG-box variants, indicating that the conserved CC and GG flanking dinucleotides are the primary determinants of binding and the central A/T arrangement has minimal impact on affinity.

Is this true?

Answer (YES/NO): NO